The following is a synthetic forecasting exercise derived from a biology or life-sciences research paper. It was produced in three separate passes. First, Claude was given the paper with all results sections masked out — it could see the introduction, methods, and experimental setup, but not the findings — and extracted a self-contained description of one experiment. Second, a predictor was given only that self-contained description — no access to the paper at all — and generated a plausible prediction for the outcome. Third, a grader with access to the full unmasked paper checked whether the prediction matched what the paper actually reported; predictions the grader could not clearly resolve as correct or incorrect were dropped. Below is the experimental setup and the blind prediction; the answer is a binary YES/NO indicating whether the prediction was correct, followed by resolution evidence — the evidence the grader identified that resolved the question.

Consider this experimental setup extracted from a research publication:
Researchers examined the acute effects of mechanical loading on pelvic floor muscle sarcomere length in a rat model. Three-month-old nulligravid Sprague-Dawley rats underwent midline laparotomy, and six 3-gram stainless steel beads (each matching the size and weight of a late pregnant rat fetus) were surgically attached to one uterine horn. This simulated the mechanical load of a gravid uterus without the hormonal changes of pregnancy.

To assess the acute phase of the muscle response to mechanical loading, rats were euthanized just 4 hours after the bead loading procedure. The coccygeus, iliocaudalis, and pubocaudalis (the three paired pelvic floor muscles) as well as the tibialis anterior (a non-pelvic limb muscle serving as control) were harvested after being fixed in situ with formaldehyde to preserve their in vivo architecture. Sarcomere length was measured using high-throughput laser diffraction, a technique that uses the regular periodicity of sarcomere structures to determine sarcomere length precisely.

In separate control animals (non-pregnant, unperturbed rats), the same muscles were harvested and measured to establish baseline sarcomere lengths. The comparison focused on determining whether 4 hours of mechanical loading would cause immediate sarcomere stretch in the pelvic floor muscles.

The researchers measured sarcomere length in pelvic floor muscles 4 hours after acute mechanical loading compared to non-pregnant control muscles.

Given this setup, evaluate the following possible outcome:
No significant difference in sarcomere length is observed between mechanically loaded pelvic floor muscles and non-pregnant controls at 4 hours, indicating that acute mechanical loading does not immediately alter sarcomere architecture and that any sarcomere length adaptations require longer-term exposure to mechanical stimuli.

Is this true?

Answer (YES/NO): NO